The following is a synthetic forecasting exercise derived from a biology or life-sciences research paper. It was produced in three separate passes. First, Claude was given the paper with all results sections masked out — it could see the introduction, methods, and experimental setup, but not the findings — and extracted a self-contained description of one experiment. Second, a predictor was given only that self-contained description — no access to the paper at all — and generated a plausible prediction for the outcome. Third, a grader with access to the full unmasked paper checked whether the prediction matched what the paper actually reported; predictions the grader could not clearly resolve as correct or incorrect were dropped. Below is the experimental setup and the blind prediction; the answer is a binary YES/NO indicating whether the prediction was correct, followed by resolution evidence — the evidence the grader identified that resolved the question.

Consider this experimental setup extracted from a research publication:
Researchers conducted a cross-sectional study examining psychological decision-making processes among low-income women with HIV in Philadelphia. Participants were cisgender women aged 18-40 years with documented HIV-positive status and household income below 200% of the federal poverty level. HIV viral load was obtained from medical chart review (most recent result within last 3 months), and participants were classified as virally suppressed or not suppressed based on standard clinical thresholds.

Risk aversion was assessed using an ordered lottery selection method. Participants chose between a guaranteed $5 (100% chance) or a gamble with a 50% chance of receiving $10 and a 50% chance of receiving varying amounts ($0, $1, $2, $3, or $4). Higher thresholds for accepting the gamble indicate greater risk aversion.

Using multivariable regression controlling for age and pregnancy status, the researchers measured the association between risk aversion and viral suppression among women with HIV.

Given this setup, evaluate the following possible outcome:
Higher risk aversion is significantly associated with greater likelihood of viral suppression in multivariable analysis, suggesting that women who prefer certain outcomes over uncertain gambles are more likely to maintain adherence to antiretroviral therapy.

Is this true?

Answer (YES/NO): NO